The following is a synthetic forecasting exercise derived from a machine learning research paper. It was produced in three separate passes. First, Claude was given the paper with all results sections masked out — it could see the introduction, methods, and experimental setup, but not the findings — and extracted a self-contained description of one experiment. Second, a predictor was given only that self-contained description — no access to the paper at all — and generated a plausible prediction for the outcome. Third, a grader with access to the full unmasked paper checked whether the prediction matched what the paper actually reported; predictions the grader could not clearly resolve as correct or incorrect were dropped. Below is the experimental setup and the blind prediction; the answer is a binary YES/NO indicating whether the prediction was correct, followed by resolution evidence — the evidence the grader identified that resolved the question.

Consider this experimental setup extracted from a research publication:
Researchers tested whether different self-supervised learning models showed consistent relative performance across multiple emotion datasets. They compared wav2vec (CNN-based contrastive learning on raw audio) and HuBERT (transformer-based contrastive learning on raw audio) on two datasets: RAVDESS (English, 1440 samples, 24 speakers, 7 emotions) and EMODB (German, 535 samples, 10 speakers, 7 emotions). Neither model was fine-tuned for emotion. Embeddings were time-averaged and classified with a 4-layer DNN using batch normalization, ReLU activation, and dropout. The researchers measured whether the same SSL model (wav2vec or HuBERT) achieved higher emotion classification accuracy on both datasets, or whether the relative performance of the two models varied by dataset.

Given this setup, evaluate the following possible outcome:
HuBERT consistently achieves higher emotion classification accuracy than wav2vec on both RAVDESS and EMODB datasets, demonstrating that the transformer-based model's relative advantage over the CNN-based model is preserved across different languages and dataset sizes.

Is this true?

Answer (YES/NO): NO